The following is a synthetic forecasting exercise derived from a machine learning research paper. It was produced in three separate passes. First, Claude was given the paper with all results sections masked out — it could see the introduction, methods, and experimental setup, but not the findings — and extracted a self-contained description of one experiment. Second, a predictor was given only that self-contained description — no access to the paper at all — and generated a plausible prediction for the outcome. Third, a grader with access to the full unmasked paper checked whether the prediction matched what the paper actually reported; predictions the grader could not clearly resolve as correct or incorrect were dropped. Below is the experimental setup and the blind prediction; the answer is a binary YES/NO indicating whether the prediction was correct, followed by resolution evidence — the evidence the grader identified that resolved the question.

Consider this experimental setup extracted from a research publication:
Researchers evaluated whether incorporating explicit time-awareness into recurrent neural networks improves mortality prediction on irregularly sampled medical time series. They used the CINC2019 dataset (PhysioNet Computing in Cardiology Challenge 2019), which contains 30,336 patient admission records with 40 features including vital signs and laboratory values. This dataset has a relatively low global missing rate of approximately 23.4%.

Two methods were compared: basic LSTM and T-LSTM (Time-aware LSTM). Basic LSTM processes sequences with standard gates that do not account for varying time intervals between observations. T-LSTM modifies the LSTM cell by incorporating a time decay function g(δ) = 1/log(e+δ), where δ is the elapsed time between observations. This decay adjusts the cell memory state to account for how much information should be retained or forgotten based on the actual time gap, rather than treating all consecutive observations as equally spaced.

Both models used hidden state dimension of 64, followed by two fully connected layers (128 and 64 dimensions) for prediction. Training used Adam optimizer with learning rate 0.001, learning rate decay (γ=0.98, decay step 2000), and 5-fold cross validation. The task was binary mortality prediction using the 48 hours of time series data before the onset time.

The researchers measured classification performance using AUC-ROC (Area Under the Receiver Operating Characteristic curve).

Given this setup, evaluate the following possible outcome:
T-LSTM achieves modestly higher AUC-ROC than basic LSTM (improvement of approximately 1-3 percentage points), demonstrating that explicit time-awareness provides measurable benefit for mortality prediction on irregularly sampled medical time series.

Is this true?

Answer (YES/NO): NO